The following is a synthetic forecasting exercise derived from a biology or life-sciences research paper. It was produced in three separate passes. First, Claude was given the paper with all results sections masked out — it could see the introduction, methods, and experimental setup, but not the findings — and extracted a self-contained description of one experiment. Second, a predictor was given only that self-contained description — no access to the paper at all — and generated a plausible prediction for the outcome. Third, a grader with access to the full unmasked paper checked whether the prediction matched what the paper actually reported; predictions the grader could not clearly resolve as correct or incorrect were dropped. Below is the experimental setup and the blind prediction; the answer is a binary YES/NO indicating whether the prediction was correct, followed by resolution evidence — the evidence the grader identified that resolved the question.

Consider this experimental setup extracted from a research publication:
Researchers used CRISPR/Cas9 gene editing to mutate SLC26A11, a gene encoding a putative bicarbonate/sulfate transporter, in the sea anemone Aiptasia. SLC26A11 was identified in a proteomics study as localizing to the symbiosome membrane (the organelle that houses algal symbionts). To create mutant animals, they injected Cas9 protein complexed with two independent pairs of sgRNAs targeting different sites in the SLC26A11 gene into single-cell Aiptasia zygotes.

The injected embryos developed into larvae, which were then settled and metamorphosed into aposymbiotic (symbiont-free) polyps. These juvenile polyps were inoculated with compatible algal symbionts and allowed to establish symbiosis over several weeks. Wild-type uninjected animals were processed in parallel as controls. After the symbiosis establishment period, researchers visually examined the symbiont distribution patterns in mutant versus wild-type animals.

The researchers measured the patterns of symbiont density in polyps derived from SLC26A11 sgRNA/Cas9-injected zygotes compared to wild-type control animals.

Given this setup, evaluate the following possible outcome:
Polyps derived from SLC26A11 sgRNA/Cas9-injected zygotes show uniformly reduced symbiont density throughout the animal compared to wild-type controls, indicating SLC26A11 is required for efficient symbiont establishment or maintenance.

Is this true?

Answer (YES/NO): NO